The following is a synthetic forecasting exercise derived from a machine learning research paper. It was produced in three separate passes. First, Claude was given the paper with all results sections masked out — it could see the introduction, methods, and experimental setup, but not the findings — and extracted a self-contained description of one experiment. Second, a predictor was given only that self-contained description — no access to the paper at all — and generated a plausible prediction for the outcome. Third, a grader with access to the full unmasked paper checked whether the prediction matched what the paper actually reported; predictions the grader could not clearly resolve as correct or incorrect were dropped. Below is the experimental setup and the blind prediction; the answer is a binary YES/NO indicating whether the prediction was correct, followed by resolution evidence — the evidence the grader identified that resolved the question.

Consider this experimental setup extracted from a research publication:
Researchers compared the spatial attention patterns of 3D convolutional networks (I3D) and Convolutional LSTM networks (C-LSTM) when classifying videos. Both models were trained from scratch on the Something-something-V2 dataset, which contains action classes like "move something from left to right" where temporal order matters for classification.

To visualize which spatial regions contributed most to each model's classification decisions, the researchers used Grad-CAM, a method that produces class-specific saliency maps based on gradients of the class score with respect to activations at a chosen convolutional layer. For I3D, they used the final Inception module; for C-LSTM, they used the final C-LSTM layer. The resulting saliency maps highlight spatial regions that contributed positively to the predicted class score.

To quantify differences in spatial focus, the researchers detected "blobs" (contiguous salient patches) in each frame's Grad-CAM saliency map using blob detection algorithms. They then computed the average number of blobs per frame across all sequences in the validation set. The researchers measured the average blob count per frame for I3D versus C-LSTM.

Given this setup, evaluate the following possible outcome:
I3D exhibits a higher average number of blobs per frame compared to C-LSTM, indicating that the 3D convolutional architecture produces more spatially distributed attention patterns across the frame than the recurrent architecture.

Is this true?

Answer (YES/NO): NO